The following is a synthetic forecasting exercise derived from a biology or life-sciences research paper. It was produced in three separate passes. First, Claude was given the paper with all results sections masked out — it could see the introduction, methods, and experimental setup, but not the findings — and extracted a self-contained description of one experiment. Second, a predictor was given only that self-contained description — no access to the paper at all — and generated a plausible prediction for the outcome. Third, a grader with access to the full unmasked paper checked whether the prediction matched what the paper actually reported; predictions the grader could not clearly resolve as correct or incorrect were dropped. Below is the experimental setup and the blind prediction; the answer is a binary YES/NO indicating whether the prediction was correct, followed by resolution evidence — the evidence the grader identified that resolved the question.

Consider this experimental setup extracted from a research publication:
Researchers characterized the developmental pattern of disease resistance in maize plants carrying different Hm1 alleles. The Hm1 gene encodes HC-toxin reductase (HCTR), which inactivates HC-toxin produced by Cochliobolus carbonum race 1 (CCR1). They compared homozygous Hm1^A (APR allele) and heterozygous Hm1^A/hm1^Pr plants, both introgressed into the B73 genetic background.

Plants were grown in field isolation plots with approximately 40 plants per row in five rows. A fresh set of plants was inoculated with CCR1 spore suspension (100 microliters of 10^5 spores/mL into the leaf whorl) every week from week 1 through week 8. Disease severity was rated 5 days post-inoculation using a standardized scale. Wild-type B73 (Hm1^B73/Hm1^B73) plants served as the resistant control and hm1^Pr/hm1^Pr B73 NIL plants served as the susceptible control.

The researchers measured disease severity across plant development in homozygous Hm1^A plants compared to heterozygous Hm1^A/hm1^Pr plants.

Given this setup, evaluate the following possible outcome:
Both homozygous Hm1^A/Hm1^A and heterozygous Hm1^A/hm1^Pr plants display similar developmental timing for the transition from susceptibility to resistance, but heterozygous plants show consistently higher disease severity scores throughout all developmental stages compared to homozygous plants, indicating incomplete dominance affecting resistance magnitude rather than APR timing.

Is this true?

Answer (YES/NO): NO